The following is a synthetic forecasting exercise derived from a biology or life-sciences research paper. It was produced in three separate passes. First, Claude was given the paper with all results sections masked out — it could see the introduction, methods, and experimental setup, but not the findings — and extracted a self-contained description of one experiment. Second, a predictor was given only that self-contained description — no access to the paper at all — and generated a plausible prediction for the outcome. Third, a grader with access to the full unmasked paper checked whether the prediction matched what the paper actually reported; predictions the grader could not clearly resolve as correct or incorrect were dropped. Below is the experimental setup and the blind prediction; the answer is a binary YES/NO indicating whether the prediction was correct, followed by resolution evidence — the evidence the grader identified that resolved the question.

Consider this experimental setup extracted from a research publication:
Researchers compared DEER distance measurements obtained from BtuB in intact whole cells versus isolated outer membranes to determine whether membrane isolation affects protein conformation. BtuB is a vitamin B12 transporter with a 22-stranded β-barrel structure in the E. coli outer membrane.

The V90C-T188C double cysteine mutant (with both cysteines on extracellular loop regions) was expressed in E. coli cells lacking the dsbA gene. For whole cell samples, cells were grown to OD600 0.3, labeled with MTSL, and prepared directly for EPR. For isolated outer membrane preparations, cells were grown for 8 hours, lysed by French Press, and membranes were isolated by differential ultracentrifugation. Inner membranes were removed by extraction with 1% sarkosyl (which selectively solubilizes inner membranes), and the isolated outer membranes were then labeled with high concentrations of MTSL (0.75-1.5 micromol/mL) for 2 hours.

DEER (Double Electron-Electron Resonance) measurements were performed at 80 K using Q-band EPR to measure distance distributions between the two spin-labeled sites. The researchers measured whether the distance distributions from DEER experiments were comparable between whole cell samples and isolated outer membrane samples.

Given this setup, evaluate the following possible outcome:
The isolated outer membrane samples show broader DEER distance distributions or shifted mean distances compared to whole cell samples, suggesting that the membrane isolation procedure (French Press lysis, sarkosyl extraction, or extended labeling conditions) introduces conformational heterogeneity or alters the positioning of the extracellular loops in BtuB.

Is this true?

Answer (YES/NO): NO